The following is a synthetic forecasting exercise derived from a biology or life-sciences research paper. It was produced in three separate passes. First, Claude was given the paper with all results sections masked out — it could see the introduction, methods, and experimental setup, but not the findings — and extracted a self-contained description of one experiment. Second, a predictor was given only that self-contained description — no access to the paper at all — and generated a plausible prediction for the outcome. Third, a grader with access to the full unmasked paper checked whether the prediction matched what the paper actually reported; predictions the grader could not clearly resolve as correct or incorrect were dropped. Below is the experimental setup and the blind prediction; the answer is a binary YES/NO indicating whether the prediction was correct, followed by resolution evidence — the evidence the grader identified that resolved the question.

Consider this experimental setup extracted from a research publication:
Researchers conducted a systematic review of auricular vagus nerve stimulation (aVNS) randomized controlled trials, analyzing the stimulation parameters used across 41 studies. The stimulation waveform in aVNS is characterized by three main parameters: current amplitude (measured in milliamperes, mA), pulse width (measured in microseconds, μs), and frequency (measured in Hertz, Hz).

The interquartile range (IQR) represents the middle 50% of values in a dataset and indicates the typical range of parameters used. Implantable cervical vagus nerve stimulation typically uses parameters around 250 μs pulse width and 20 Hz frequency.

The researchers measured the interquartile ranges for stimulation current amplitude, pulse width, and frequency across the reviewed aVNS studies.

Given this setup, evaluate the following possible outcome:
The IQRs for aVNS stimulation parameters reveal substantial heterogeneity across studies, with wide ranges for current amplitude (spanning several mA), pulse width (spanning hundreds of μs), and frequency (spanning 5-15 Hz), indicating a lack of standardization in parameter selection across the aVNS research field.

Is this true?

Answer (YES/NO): NO